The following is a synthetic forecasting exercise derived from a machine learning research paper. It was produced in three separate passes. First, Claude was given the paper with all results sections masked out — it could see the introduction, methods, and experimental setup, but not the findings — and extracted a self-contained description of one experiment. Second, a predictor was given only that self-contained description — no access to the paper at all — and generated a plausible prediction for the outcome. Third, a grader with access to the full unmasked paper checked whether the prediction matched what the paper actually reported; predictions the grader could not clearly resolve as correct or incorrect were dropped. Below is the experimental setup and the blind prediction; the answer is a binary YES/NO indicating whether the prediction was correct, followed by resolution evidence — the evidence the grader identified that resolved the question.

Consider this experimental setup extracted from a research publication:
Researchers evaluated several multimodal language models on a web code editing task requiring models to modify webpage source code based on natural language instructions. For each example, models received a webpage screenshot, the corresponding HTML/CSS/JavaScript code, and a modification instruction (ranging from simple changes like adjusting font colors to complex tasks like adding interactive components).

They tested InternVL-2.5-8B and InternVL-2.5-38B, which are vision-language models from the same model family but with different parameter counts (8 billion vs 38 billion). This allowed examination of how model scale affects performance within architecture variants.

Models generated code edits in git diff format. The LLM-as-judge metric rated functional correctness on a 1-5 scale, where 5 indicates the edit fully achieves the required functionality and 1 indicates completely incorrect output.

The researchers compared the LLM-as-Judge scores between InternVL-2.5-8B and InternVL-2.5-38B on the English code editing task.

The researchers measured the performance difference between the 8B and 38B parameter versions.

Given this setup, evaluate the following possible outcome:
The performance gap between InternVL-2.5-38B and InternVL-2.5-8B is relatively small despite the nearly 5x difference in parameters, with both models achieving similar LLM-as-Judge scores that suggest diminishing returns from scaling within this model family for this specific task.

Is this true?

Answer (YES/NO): NO